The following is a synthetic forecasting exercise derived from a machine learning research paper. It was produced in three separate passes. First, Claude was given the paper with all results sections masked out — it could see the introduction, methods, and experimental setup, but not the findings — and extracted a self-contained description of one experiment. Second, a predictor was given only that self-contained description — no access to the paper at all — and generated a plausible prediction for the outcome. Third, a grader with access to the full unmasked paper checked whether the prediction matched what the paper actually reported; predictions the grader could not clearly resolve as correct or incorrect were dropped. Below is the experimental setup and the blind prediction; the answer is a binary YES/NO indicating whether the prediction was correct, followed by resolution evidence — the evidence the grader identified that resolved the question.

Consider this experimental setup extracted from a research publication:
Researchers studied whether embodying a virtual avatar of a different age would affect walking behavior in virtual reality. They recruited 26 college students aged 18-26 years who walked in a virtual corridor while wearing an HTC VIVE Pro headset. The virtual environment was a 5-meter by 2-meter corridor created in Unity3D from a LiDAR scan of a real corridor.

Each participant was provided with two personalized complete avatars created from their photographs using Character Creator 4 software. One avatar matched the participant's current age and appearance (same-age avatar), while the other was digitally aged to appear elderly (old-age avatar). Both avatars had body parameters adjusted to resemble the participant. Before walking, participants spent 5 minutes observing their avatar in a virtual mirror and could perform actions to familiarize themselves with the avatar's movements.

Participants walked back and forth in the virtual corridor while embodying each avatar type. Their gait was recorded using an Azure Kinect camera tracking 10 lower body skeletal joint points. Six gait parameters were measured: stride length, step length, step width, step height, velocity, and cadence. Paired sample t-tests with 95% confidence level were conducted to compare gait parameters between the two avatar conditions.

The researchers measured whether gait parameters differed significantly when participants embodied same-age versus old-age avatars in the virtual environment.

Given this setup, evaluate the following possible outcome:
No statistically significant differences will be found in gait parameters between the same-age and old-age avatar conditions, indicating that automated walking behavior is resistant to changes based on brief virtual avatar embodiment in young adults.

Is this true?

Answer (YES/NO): NO